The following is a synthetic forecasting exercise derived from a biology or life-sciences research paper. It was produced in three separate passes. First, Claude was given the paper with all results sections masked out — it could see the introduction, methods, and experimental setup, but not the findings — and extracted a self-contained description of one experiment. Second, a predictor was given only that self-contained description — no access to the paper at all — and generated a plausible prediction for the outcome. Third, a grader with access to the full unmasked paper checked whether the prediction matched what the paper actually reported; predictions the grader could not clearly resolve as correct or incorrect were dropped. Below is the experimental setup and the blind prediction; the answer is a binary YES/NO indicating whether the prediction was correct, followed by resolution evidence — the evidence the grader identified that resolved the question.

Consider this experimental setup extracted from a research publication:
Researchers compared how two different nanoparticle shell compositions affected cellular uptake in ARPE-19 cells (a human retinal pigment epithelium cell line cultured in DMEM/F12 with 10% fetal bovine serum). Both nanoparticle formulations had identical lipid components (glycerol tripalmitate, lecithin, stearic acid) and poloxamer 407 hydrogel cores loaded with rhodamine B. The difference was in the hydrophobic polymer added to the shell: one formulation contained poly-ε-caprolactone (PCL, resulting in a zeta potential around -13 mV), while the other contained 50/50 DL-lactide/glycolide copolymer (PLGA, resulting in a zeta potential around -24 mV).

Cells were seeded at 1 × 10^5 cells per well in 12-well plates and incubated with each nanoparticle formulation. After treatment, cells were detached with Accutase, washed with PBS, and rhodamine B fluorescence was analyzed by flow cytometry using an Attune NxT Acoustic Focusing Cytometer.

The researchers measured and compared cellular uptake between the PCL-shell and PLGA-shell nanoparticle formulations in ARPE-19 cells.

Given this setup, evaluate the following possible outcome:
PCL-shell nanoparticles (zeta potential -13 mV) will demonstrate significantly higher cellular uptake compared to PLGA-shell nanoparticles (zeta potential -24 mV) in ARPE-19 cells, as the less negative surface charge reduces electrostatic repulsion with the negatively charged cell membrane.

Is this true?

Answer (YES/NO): YES